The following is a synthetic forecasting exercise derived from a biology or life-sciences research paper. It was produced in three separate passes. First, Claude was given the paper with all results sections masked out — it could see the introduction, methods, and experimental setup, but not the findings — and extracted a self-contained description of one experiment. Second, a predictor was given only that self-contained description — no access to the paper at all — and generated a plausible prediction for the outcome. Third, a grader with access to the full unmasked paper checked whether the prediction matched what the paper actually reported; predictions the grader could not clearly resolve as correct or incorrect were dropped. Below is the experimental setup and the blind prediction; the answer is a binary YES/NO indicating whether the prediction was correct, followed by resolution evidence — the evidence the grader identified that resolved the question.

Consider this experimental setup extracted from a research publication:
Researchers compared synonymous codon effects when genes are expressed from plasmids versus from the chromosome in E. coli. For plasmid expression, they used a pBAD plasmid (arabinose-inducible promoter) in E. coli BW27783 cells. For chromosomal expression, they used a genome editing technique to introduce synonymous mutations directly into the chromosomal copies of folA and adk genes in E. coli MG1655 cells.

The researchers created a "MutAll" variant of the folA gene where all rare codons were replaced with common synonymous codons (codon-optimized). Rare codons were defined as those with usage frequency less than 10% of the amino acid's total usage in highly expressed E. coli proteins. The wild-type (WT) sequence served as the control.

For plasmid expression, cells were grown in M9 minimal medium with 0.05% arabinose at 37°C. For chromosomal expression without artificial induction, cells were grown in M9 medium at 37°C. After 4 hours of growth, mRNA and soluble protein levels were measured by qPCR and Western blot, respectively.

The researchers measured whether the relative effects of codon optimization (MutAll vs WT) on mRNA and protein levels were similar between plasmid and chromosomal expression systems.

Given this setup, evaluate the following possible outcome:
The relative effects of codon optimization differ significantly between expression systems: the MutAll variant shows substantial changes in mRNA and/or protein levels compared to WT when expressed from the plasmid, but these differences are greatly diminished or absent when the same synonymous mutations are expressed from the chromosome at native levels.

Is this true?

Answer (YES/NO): NO